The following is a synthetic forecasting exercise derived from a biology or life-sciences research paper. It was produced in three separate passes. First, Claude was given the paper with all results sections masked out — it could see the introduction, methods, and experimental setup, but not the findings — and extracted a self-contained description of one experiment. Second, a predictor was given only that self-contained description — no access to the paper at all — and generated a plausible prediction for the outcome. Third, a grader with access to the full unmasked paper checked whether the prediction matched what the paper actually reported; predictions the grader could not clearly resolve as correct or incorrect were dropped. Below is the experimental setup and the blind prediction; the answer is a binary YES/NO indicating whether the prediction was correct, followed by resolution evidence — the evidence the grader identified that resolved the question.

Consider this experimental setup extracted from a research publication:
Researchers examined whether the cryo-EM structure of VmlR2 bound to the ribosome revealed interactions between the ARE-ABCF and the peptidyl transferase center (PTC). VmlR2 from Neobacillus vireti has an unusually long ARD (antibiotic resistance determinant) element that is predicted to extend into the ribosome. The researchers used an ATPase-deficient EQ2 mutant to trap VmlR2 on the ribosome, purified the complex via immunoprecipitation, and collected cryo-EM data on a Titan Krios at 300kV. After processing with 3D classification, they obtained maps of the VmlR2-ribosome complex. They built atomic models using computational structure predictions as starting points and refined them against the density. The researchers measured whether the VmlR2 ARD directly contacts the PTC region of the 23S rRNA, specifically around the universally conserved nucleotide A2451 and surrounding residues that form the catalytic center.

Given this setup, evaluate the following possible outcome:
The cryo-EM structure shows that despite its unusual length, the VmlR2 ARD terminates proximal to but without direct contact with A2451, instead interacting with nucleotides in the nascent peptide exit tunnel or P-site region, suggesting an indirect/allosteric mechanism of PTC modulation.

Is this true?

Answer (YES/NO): NO